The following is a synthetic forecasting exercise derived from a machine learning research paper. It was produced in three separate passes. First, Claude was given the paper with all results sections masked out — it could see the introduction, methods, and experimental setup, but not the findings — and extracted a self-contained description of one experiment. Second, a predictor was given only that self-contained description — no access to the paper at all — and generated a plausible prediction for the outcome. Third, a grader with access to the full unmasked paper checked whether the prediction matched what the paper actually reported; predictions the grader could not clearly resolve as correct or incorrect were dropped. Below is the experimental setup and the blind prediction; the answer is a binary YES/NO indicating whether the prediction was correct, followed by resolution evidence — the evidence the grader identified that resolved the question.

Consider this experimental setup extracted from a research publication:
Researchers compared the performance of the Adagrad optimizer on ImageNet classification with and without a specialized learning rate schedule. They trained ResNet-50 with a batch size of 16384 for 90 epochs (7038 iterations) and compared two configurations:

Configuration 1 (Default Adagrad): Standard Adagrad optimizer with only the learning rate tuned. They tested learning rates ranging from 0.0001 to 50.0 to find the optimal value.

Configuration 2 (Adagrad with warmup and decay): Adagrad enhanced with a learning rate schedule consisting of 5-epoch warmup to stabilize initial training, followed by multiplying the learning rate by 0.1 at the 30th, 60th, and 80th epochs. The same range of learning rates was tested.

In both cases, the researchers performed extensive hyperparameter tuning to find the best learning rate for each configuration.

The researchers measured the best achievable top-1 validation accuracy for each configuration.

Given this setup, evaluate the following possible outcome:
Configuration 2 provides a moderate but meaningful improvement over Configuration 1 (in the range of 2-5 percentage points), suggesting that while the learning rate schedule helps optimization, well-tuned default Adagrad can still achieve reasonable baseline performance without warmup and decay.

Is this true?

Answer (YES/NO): NO